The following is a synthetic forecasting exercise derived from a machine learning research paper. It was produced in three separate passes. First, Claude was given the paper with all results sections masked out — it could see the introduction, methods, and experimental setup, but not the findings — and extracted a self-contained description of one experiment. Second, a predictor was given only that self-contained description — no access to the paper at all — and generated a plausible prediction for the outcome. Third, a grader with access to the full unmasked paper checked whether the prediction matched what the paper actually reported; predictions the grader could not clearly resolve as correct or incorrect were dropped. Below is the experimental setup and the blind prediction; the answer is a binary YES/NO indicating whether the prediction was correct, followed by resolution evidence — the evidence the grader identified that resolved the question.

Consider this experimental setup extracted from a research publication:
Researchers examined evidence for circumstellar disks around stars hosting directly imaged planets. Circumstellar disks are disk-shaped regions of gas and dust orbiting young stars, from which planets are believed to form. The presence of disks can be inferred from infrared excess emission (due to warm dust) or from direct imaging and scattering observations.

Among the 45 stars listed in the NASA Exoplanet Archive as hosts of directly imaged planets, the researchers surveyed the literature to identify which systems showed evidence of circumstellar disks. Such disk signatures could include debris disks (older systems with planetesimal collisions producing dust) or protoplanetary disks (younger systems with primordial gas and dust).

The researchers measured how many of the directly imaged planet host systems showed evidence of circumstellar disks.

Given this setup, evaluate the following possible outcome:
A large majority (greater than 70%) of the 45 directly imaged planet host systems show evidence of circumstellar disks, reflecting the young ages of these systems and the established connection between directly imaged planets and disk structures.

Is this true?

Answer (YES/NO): NO